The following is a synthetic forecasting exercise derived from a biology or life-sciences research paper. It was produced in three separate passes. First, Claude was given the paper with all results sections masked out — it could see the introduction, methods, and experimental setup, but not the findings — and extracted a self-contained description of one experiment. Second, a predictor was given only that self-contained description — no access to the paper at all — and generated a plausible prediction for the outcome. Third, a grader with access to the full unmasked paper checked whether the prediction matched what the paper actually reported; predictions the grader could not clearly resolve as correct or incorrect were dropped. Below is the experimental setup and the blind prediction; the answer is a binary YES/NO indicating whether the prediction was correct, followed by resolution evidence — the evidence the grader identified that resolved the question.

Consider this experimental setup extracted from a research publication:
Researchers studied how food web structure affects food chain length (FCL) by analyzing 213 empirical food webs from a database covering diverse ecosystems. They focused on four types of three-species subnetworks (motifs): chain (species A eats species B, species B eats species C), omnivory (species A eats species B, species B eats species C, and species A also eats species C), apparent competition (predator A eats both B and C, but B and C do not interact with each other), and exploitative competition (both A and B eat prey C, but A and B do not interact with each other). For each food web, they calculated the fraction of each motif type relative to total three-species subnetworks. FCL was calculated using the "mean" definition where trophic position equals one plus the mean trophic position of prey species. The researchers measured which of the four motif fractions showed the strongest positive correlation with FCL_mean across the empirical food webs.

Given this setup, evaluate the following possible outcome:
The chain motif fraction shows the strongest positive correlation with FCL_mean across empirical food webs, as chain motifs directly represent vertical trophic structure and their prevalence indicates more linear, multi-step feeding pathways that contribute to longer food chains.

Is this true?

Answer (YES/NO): YES